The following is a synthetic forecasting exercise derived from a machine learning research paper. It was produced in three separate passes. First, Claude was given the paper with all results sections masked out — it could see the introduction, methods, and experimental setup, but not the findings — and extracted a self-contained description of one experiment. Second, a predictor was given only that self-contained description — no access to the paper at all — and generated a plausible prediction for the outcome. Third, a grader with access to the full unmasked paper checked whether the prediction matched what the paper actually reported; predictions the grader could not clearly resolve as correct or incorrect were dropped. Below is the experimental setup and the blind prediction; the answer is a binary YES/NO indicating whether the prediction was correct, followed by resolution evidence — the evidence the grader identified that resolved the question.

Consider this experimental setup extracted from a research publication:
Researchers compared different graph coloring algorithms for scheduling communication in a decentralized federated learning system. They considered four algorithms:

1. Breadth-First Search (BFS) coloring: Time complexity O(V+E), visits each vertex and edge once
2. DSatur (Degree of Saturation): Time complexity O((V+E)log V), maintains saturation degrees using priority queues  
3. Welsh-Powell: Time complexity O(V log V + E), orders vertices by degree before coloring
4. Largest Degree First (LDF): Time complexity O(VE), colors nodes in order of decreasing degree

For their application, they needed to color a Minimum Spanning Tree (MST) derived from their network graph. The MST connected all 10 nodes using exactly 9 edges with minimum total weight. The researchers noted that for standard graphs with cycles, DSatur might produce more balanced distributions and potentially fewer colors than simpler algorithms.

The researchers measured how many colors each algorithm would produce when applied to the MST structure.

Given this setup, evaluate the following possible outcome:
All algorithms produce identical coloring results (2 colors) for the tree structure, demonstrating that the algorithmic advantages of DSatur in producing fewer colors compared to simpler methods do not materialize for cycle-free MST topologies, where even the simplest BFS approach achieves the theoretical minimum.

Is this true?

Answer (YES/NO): YES